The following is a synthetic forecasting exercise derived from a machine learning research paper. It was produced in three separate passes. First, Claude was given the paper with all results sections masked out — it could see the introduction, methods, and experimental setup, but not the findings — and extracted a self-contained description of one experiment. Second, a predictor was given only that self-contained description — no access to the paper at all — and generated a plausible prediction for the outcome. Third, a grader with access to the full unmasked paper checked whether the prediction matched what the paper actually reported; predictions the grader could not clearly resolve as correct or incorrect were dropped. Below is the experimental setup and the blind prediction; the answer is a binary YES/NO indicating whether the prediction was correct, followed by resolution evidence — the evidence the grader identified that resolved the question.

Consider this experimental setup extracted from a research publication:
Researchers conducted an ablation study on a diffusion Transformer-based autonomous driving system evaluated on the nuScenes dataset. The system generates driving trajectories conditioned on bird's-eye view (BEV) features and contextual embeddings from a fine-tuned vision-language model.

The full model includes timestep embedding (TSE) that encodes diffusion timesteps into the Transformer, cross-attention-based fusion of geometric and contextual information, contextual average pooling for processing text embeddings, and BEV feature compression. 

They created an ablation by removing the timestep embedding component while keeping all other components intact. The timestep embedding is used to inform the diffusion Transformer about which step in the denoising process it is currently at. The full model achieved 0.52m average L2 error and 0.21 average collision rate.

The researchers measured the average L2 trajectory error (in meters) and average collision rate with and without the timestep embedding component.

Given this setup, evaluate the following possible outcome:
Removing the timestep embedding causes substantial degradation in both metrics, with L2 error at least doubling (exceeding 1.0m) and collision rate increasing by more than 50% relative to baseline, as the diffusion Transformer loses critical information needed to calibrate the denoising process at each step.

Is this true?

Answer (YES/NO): YES